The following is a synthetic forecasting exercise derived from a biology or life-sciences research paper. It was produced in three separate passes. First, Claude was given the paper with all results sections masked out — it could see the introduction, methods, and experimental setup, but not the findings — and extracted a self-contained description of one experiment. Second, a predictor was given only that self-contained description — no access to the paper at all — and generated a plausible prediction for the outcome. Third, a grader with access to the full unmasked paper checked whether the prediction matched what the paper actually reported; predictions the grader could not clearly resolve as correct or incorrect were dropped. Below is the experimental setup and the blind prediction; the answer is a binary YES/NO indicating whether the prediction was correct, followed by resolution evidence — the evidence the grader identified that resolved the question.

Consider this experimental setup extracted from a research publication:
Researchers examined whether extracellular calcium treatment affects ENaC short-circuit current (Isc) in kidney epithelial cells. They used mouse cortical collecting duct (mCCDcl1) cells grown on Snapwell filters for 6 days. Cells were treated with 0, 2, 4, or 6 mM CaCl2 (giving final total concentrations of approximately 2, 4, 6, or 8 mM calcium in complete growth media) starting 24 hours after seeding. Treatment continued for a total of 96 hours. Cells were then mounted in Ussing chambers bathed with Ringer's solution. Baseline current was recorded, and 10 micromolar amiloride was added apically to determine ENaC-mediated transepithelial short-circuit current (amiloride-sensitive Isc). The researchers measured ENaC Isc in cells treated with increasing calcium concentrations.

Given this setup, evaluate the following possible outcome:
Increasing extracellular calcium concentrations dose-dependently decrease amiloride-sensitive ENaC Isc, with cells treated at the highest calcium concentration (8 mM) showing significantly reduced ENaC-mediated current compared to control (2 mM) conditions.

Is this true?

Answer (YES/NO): NO